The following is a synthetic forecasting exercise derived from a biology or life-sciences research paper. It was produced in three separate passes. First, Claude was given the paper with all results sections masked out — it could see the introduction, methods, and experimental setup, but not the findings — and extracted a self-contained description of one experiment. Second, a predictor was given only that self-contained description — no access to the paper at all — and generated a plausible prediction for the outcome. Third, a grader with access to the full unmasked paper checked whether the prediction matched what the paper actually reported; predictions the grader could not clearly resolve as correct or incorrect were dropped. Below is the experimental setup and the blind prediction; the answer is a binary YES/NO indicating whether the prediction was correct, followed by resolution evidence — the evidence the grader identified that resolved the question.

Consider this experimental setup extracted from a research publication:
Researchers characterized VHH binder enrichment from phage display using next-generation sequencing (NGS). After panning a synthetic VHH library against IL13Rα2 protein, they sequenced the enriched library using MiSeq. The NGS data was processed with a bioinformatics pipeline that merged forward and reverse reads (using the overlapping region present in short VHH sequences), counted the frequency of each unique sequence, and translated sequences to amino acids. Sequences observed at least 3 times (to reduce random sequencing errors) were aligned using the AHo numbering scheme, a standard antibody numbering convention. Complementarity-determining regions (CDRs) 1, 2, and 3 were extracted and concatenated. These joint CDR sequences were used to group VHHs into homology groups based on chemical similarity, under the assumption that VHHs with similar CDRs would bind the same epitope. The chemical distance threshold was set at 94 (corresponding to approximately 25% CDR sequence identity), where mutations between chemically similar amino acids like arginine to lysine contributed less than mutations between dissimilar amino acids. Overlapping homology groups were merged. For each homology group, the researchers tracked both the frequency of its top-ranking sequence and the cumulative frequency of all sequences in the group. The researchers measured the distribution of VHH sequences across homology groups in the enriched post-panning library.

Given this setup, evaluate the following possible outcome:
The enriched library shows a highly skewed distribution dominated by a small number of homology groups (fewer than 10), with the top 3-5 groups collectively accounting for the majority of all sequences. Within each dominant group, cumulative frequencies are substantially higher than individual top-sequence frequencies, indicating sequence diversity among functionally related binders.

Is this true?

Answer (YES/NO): NO